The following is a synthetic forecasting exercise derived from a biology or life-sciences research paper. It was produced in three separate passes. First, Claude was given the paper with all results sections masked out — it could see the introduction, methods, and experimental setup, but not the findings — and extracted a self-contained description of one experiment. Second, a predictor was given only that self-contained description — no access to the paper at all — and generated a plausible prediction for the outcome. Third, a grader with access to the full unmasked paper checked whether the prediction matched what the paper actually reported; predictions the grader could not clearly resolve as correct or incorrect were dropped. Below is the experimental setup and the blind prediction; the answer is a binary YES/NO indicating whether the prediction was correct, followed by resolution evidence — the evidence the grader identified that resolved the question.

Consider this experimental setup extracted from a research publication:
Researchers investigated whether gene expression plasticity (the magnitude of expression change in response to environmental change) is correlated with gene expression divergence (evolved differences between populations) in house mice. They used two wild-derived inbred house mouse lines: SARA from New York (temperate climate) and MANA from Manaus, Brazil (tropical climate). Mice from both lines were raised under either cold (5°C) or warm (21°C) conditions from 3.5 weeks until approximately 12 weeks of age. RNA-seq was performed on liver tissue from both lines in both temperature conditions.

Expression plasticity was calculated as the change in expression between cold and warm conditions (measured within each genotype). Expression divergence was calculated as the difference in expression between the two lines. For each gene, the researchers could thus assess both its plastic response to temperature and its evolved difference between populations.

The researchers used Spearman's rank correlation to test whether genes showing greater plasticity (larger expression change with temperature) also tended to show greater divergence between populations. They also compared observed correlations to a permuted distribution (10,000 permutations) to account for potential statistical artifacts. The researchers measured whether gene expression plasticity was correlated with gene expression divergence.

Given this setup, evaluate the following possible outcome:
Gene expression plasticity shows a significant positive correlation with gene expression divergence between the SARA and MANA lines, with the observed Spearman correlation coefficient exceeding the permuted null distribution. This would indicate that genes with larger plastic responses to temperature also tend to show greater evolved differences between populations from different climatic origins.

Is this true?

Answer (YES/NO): YES